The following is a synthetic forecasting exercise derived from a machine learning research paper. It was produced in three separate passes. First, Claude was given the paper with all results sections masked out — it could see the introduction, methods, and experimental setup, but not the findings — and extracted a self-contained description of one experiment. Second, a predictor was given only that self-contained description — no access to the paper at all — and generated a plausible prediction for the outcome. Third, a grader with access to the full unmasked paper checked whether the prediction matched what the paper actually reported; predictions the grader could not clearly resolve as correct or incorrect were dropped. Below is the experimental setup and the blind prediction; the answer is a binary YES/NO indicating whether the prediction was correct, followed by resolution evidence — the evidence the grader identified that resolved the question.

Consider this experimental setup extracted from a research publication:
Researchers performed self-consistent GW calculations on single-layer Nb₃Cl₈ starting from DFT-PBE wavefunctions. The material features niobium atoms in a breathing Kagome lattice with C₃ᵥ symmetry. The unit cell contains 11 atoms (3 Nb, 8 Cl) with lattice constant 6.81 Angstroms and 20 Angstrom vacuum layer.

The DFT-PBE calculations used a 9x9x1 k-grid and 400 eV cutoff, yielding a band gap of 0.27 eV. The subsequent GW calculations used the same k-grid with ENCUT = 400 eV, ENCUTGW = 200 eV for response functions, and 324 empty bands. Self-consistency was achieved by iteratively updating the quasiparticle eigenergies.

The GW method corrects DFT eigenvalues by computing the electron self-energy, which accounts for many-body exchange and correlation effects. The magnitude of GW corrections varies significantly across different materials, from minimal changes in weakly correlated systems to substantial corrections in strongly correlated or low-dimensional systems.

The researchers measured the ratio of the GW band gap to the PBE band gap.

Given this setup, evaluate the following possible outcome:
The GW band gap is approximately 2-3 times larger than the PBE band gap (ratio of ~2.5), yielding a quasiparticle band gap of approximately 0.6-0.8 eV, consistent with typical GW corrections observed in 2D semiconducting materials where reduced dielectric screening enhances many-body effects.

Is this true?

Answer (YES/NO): NO